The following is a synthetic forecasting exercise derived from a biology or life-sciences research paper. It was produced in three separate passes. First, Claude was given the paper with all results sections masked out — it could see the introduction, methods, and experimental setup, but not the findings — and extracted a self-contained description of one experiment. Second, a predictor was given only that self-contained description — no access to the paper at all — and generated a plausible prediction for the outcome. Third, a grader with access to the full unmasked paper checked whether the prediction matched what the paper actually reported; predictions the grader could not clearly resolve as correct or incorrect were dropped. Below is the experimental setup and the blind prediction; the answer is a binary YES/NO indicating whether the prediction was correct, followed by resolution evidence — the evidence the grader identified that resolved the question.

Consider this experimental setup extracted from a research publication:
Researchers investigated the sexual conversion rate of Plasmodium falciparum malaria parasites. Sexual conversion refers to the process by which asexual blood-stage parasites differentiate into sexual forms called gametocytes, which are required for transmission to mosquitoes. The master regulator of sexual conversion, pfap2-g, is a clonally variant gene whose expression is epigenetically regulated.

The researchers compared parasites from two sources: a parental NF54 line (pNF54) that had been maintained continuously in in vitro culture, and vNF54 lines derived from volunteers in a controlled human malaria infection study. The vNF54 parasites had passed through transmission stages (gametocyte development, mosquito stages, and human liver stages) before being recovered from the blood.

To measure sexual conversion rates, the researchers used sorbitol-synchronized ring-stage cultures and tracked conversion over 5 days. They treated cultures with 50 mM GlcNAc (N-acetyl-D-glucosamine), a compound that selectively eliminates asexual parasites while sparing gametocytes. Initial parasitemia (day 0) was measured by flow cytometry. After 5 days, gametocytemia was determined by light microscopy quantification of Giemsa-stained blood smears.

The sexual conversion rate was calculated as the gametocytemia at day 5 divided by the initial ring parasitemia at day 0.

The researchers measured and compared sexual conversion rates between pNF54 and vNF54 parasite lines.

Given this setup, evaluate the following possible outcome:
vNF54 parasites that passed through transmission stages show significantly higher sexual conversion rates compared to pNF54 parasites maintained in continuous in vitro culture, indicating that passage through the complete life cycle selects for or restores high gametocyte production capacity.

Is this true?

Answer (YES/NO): NO